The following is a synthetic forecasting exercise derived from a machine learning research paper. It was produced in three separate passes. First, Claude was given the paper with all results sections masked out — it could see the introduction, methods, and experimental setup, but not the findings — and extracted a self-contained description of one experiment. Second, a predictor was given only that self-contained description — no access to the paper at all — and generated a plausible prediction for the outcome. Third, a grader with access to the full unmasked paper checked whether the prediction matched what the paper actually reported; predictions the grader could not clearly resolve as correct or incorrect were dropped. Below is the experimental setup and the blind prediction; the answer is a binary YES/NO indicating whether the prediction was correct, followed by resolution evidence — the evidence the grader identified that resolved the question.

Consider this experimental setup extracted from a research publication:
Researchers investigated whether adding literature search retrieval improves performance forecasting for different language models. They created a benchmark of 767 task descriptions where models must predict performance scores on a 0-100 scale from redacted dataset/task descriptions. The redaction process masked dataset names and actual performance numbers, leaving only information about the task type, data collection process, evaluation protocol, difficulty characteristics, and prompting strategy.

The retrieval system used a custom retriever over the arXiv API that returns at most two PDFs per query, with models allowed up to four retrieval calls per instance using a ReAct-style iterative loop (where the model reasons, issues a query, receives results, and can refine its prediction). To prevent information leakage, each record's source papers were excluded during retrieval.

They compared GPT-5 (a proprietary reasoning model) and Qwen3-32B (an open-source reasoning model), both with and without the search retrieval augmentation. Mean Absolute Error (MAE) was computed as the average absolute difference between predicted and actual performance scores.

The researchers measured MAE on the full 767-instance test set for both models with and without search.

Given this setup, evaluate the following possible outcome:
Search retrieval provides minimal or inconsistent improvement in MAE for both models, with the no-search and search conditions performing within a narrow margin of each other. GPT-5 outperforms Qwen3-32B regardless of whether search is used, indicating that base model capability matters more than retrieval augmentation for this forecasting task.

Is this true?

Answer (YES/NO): YES